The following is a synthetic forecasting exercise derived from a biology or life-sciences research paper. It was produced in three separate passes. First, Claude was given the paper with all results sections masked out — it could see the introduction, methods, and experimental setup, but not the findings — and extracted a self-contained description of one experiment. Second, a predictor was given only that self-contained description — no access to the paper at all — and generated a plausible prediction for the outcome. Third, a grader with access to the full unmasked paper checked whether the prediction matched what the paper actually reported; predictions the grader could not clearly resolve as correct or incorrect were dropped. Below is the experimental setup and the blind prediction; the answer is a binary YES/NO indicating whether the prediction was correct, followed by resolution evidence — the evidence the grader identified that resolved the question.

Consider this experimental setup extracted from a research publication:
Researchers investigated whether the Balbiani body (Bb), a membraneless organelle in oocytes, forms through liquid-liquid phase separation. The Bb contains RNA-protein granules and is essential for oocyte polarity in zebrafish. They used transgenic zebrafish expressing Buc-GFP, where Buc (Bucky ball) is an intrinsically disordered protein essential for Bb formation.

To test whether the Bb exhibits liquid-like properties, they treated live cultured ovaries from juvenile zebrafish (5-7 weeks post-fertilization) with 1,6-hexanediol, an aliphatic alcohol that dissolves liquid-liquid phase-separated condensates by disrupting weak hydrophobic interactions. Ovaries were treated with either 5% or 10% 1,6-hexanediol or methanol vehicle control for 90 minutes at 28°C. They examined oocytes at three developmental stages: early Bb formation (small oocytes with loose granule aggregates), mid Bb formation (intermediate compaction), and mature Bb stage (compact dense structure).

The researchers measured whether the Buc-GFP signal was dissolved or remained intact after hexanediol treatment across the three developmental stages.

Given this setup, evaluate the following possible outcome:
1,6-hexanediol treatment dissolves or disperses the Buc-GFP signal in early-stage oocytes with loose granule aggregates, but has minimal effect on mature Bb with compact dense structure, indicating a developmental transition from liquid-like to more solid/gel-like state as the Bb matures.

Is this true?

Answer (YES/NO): YES